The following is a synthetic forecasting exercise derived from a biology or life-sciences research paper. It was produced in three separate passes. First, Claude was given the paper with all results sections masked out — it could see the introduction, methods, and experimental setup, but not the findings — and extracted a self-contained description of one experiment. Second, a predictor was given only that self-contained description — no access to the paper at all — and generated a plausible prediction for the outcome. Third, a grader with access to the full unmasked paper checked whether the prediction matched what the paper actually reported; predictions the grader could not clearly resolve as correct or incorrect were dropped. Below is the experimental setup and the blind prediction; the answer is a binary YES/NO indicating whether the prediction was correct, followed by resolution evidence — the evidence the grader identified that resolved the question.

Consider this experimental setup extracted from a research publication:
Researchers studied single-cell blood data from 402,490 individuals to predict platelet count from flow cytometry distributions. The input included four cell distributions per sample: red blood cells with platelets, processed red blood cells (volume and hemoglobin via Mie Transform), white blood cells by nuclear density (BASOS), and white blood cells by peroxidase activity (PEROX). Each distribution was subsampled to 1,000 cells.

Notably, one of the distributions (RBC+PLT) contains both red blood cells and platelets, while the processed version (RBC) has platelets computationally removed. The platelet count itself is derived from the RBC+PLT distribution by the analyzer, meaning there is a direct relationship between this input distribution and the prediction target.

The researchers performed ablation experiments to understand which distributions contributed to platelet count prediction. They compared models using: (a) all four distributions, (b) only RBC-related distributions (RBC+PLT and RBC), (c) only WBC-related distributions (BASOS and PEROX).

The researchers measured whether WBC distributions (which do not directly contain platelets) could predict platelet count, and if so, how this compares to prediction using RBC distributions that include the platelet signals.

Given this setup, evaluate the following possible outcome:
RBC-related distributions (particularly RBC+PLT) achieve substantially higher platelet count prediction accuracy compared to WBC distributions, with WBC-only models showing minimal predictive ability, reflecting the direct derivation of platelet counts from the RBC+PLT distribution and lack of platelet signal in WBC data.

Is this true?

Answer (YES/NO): YES